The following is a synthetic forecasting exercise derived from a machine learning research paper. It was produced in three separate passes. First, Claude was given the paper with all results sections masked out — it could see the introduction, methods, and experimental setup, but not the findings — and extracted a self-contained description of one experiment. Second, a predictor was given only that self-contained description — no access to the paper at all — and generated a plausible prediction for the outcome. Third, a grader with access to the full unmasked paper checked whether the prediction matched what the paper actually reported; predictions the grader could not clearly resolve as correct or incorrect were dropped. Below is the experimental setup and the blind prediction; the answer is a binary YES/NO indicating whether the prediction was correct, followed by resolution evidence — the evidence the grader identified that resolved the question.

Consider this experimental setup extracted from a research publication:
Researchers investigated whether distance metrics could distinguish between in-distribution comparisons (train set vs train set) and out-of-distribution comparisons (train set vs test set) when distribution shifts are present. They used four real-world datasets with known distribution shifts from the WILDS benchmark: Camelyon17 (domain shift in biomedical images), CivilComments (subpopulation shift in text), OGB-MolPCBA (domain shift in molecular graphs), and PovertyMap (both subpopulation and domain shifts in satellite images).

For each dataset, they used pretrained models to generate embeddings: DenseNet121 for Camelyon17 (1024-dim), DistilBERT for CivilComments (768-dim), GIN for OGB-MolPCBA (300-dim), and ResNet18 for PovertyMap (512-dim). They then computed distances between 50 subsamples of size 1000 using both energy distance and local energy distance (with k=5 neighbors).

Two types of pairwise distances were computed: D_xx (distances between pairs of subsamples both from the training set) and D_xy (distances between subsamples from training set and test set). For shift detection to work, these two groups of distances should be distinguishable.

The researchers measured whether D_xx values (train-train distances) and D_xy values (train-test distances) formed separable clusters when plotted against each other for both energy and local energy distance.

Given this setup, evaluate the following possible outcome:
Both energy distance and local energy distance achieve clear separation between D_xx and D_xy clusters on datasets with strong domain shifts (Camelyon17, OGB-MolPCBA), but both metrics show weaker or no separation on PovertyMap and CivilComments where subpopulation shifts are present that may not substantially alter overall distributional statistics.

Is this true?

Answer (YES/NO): NO